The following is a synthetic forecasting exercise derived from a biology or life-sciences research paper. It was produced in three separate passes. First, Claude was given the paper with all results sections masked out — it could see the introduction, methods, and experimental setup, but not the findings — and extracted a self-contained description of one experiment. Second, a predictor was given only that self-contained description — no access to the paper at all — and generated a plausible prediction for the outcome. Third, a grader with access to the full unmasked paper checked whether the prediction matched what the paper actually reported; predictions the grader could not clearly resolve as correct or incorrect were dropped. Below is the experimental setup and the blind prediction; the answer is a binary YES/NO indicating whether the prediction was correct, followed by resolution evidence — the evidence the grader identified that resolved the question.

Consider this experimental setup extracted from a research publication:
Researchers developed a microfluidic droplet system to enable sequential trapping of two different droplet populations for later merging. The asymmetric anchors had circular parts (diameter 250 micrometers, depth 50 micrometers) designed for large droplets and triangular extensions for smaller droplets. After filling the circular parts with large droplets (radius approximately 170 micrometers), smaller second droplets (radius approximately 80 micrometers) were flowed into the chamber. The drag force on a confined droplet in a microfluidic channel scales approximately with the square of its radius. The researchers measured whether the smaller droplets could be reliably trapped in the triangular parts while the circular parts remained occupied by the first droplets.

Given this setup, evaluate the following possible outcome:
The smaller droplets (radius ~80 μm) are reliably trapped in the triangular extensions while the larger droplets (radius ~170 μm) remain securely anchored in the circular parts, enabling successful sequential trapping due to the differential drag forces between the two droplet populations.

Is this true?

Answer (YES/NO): YES